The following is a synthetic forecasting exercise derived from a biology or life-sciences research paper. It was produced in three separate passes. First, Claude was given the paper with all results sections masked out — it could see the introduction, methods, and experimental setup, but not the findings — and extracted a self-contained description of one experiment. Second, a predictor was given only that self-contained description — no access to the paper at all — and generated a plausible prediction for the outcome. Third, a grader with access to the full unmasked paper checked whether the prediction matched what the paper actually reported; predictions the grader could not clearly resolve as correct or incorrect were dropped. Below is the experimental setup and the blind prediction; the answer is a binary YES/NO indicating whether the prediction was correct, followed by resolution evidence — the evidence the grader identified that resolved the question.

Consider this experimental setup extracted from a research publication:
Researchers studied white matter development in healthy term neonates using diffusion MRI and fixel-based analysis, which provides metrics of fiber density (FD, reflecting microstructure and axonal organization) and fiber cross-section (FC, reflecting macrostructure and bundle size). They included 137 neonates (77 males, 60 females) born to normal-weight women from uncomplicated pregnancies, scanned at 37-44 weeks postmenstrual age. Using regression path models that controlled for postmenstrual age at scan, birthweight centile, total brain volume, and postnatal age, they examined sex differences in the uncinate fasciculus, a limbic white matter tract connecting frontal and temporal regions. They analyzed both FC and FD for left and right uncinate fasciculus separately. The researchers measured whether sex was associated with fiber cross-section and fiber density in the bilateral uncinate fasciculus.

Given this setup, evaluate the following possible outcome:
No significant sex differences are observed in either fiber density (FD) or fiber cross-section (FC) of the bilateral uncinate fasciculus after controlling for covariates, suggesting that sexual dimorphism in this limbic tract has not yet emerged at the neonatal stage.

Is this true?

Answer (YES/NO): NO